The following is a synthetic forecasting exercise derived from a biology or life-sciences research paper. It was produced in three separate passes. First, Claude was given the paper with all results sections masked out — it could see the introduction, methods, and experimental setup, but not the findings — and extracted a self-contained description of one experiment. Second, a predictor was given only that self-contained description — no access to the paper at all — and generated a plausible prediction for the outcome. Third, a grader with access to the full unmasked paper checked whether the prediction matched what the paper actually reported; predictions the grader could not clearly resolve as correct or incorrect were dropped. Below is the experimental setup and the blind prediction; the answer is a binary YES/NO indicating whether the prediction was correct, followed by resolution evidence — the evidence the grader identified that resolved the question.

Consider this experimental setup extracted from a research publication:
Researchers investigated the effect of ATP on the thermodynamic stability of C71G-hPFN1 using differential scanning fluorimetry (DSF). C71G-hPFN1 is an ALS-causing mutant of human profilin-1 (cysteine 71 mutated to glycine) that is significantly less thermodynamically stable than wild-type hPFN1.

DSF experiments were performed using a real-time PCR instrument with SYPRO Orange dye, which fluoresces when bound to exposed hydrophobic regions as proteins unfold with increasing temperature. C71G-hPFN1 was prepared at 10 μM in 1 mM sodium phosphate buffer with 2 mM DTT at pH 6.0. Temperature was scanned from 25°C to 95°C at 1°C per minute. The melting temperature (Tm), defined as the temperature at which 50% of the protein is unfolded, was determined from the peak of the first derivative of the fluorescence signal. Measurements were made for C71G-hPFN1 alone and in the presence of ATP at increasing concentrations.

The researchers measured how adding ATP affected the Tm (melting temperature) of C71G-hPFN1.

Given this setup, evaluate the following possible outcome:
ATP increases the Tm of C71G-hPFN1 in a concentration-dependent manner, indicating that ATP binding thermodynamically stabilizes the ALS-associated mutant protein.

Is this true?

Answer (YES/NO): NO